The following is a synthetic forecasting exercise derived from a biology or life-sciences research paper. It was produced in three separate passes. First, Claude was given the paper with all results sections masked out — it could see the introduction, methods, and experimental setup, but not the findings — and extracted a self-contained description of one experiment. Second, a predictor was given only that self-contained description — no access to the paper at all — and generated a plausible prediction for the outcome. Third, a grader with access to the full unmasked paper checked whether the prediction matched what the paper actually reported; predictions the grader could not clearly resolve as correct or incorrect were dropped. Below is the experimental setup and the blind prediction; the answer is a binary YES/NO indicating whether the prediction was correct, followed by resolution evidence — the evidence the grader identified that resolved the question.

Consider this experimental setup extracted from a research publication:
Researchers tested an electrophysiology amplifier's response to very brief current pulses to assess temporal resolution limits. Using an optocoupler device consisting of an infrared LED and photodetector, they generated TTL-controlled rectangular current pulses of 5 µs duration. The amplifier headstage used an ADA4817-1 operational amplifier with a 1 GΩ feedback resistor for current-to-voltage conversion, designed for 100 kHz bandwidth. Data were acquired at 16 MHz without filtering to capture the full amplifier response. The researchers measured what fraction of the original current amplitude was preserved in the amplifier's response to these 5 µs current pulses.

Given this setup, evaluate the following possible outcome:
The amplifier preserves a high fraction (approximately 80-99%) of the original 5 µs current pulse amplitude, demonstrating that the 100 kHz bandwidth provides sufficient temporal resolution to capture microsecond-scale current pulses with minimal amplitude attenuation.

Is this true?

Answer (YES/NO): NO